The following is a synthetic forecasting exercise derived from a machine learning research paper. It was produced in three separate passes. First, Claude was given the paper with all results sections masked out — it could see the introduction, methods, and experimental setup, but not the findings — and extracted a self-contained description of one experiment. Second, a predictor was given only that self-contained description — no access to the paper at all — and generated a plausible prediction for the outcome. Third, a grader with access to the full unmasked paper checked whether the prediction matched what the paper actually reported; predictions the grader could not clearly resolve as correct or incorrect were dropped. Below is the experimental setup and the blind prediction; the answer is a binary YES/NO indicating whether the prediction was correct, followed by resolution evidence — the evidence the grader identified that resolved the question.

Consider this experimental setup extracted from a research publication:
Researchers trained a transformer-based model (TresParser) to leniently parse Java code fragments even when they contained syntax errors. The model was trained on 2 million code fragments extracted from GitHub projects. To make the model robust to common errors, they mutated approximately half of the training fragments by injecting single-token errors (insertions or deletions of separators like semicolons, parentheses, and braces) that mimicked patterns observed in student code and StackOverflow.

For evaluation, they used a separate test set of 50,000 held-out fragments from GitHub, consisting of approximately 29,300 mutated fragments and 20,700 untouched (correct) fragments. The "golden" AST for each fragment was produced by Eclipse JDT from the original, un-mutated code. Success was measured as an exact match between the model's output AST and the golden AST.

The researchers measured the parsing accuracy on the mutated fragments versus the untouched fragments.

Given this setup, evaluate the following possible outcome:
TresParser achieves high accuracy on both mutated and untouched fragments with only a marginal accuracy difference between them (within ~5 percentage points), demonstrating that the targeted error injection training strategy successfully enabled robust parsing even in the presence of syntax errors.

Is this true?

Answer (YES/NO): YES